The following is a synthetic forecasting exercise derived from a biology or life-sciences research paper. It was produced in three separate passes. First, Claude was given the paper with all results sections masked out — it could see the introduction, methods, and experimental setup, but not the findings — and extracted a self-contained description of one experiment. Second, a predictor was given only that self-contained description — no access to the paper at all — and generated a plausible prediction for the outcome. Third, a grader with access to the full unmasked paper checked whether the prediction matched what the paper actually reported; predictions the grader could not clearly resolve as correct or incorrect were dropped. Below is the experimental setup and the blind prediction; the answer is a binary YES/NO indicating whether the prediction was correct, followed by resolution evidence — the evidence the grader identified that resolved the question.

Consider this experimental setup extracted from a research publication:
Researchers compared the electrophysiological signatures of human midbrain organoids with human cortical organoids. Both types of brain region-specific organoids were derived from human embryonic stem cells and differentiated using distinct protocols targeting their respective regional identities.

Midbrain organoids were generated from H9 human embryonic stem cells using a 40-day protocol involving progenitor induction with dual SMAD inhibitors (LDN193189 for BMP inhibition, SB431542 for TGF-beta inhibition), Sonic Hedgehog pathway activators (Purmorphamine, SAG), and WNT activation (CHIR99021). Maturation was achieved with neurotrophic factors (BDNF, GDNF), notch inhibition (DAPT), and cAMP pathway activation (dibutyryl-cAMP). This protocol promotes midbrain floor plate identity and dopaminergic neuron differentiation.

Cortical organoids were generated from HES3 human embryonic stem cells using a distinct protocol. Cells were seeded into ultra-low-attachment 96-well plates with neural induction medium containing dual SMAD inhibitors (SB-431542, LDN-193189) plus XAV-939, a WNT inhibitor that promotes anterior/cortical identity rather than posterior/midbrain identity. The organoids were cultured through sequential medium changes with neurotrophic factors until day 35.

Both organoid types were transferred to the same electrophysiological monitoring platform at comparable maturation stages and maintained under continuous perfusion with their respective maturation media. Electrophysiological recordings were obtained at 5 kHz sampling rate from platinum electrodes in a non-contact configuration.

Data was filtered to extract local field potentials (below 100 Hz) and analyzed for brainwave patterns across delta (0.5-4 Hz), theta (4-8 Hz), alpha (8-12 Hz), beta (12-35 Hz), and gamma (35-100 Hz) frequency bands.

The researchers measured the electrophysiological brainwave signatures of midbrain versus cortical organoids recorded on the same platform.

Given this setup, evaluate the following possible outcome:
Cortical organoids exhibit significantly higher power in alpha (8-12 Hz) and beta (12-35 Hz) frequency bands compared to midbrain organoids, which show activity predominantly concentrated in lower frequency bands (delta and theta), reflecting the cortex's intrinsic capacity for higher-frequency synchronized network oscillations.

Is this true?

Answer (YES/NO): NO